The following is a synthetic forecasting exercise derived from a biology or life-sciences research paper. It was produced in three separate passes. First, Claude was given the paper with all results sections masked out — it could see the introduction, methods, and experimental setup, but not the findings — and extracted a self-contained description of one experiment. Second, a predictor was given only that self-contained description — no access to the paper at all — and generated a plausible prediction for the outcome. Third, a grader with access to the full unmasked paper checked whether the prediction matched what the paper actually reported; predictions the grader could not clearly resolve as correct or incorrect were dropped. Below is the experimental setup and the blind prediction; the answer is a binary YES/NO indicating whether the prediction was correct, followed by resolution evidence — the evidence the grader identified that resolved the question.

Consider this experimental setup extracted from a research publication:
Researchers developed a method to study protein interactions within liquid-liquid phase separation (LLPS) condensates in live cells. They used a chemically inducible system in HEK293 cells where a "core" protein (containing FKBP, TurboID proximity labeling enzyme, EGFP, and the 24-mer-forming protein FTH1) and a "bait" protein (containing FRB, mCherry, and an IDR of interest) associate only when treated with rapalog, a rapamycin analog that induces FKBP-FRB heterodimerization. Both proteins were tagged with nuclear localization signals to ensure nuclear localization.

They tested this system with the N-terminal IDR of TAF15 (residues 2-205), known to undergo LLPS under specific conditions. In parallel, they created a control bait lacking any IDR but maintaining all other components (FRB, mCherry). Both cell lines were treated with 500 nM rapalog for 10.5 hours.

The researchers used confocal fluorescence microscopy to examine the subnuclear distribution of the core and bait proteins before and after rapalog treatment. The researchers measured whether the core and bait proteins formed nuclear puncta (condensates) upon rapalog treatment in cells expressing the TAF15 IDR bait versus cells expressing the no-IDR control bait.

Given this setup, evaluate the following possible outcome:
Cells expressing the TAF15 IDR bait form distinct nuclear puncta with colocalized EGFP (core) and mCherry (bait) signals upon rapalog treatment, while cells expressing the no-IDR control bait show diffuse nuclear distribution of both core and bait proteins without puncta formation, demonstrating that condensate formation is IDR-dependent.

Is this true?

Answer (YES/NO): YES